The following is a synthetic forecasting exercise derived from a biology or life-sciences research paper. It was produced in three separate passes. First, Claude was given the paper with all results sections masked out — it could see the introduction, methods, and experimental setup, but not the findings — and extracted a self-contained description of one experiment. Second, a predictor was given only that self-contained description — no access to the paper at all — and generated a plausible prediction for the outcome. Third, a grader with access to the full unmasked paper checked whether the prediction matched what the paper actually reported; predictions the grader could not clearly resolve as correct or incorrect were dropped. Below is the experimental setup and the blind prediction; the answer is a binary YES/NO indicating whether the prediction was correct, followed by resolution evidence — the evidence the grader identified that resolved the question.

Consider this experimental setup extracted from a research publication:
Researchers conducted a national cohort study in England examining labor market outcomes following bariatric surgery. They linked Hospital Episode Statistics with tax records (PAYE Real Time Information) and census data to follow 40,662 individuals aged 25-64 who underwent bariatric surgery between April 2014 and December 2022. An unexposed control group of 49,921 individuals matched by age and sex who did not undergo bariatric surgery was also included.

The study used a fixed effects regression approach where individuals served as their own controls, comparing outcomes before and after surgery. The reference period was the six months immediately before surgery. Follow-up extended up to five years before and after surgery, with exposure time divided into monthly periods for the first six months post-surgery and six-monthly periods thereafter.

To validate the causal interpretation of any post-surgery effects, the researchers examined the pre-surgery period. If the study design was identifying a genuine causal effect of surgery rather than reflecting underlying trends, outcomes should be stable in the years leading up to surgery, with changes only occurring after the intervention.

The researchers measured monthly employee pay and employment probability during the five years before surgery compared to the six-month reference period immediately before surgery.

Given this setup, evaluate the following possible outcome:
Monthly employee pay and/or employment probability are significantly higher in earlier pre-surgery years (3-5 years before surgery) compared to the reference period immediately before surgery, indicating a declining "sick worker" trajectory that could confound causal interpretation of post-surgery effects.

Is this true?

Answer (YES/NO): YES